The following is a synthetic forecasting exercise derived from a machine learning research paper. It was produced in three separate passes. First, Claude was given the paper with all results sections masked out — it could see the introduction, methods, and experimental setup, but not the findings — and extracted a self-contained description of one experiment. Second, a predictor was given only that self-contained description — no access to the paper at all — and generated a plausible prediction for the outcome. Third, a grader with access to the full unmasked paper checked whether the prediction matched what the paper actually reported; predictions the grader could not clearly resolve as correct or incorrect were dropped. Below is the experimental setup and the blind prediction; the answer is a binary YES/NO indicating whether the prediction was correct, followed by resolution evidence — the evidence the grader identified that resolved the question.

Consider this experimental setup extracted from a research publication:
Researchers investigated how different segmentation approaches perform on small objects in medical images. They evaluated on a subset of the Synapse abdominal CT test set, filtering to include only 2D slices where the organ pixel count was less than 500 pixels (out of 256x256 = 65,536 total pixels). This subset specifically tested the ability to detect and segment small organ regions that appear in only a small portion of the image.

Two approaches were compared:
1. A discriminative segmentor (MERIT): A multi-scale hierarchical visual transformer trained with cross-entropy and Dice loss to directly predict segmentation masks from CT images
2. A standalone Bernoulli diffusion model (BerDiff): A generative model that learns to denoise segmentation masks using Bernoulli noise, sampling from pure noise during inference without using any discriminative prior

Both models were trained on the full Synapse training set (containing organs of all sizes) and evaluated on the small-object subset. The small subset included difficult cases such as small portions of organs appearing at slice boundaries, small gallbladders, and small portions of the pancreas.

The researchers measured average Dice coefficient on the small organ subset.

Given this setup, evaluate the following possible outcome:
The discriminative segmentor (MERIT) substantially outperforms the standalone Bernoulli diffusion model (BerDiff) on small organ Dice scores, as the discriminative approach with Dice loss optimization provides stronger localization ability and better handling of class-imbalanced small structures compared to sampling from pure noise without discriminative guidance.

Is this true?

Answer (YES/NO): NO